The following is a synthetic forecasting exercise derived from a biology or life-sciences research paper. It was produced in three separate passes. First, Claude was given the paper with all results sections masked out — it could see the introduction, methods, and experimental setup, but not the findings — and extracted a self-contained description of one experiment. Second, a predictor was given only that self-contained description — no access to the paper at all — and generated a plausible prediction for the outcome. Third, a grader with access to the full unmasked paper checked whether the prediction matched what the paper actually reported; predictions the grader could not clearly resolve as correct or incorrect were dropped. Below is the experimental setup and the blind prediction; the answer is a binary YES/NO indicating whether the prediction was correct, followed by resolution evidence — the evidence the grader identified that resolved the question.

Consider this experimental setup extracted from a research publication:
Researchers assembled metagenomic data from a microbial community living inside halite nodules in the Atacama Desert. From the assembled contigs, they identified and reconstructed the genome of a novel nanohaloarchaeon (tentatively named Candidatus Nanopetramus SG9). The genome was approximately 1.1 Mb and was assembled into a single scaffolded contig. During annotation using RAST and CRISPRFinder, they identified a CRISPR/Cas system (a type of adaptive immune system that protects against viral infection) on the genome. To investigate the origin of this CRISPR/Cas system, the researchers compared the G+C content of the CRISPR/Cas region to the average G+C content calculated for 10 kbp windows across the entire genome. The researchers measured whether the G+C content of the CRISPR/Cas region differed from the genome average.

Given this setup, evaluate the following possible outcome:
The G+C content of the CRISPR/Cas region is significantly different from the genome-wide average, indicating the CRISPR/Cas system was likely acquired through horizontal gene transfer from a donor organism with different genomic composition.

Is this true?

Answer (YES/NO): YES